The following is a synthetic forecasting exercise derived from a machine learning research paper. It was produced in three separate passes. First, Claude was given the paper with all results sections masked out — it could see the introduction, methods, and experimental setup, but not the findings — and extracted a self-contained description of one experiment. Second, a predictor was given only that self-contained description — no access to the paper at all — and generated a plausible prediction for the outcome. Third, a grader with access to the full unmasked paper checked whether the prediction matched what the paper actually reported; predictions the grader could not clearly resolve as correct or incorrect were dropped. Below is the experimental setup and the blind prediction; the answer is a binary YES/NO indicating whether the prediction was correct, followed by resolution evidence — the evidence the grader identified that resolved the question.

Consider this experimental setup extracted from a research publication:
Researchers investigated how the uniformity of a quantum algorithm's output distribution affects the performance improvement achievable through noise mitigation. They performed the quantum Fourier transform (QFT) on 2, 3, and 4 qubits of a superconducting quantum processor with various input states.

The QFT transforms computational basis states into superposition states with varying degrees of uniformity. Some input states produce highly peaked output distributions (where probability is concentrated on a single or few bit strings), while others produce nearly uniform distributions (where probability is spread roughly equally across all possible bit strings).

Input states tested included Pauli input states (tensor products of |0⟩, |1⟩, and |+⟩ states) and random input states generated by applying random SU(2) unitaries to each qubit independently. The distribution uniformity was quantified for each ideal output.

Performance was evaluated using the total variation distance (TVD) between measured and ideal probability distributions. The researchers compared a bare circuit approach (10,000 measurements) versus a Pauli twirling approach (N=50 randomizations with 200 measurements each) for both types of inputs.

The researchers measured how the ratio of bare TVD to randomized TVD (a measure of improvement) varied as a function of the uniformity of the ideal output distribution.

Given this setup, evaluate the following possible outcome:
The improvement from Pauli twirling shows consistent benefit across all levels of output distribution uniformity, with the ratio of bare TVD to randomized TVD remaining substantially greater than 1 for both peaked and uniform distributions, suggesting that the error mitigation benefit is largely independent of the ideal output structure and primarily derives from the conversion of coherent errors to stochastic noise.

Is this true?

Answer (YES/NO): NO